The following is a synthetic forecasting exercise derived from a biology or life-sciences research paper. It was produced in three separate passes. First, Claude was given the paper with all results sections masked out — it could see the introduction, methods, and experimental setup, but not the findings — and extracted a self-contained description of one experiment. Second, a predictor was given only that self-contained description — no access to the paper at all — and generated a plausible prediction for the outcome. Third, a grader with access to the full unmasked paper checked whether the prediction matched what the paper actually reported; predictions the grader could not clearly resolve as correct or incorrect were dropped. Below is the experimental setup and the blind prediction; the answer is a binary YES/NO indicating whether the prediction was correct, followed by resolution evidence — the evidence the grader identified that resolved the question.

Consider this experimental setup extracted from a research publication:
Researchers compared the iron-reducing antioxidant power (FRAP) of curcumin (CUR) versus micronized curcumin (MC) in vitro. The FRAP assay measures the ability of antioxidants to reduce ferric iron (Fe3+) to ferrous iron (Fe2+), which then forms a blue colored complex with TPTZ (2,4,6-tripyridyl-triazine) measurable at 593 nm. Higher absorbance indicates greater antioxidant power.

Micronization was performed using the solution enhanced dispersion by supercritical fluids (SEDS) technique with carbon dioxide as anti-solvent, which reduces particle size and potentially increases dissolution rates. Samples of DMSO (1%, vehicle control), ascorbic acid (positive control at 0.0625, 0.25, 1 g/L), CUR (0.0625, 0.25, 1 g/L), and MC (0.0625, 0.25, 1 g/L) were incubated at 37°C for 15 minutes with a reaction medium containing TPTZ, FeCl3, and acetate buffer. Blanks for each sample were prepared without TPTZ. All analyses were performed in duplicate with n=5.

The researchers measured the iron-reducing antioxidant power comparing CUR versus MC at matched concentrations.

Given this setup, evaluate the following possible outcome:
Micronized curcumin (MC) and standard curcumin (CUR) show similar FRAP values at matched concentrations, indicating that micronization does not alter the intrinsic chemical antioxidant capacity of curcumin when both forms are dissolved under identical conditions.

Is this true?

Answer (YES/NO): NO